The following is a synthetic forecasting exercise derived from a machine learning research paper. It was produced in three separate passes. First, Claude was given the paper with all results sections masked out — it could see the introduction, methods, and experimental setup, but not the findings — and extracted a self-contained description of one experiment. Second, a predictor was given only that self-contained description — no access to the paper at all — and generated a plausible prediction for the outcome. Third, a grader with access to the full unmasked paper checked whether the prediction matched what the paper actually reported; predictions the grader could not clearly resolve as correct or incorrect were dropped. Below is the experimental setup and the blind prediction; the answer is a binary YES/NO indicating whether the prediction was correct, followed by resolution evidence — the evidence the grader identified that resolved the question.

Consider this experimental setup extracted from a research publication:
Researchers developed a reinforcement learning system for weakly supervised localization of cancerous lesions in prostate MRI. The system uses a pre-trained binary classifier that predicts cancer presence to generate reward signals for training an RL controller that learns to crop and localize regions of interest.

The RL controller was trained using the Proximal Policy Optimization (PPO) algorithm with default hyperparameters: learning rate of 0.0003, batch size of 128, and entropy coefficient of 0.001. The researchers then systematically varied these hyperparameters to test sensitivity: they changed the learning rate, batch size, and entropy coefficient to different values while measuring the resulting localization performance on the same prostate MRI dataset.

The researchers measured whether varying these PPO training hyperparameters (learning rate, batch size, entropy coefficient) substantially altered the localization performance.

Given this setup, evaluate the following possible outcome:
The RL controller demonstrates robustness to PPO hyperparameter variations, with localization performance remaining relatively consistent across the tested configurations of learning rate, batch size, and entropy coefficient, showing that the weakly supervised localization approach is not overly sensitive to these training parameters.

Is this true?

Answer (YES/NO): YES